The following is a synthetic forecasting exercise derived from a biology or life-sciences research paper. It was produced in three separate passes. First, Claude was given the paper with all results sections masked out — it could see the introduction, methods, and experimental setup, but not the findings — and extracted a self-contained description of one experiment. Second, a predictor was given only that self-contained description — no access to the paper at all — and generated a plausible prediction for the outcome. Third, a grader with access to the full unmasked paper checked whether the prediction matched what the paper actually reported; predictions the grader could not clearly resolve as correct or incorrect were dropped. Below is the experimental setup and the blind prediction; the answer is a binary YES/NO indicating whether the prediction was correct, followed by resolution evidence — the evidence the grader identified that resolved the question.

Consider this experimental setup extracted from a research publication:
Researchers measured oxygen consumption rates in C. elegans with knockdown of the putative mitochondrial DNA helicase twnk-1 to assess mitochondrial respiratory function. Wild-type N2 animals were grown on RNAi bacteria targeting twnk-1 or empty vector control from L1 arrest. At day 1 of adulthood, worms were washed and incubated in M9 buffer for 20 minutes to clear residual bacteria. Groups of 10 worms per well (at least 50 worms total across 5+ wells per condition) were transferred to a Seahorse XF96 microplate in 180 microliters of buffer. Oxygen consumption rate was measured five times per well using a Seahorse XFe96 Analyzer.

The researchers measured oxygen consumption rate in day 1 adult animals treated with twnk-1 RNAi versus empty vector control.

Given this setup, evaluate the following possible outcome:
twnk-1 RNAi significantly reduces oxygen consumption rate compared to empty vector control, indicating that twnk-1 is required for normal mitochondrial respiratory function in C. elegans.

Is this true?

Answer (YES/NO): NO